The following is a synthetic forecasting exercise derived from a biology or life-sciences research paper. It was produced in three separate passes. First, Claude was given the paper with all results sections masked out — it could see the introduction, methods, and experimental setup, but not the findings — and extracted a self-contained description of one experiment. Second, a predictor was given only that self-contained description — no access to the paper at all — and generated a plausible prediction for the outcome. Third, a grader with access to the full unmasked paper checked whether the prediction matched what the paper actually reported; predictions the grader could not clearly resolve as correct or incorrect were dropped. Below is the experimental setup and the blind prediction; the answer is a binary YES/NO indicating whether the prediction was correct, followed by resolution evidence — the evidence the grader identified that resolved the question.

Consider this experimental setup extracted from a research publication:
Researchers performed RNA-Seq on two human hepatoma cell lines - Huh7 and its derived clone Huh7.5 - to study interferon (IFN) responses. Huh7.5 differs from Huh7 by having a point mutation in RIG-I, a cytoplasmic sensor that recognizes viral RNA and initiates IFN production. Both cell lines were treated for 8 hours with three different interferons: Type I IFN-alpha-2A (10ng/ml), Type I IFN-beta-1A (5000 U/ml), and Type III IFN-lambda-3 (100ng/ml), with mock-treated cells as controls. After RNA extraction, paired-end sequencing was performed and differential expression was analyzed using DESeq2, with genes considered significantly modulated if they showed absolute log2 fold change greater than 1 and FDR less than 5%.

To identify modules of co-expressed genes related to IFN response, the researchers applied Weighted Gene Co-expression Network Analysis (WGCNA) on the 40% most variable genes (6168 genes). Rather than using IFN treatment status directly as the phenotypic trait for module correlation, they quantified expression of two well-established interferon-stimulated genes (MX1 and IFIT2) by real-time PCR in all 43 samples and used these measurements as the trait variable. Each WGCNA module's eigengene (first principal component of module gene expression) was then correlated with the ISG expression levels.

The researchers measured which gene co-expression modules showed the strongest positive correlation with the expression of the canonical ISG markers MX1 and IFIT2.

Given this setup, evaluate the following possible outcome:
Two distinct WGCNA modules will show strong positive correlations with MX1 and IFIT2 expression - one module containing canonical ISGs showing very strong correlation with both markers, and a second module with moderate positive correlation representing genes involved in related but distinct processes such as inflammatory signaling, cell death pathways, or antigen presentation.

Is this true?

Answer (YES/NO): NO